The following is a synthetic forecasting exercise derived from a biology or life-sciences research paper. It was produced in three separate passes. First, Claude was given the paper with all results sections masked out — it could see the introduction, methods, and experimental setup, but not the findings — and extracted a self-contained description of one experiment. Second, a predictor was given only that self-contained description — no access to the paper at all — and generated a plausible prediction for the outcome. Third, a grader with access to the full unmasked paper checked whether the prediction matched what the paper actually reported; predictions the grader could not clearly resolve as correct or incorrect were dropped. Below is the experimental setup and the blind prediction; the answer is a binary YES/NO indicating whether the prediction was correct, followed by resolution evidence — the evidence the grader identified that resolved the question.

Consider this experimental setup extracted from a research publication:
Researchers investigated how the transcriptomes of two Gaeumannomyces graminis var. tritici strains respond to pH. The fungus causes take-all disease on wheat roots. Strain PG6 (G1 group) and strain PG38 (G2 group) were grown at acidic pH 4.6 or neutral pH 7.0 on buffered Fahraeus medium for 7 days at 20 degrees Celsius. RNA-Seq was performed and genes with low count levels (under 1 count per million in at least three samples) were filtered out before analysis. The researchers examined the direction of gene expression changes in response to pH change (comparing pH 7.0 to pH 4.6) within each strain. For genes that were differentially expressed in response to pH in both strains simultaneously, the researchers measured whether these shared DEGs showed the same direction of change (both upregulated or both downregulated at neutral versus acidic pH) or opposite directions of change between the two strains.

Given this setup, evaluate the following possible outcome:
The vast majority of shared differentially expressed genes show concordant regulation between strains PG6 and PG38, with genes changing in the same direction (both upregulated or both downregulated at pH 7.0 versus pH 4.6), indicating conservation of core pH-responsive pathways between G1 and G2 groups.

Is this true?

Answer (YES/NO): YES